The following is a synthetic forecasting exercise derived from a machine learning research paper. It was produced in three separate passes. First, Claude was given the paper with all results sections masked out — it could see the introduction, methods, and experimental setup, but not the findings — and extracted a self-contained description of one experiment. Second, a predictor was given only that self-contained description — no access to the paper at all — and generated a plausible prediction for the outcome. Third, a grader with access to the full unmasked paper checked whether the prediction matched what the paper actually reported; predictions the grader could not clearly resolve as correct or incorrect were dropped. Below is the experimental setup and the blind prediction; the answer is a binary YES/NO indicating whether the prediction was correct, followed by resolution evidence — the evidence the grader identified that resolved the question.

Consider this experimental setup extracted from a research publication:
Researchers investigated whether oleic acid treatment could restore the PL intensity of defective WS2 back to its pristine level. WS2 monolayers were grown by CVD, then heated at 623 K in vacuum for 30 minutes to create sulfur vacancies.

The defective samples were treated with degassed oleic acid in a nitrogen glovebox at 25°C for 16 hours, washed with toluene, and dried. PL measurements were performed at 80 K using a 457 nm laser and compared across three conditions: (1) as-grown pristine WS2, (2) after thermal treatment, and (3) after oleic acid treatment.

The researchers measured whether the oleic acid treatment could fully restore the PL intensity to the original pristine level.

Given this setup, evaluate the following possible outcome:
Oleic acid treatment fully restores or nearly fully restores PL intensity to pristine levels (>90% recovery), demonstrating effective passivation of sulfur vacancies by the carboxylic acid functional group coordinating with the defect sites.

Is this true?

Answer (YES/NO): NO